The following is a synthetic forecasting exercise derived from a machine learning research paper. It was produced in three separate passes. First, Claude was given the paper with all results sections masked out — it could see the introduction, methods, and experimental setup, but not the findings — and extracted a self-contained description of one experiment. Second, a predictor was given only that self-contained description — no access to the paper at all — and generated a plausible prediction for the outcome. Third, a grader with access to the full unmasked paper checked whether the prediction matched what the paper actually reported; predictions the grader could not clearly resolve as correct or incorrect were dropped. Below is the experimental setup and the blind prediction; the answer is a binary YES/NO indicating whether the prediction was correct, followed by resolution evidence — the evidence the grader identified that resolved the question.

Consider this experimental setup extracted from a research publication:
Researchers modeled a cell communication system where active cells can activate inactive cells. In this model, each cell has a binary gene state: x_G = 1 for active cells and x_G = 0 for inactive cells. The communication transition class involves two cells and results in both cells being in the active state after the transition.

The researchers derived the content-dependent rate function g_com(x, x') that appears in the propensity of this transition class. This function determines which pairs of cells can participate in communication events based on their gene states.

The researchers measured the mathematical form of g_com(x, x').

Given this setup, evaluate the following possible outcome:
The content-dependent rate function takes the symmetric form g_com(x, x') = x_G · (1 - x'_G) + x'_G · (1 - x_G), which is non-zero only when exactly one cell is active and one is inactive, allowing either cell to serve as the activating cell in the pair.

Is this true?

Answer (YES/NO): YES